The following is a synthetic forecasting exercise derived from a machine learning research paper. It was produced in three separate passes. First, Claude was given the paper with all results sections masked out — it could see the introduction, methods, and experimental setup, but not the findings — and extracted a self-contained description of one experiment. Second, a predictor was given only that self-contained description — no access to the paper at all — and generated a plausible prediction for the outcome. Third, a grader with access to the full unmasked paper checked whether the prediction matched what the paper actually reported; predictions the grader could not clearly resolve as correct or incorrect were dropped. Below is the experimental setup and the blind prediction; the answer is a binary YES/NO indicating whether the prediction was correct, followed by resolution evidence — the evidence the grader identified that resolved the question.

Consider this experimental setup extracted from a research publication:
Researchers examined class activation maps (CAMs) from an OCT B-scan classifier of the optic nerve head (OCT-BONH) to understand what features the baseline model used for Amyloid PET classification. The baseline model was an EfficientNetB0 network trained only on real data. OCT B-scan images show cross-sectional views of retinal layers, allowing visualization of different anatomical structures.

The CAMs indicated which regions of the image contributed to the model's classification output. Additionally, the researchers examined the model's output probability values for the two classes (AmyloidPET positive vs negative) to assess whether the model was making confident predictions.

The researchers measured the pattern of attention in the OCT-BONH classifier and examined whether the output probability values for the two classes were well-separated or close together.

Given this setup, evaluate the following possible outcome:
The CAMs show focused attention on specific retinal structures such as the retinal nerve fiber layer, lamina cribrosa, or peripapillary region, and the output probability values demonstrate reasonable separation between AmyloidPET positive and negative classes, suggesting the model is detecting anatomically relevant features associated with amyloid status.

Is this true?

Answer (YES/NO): NO